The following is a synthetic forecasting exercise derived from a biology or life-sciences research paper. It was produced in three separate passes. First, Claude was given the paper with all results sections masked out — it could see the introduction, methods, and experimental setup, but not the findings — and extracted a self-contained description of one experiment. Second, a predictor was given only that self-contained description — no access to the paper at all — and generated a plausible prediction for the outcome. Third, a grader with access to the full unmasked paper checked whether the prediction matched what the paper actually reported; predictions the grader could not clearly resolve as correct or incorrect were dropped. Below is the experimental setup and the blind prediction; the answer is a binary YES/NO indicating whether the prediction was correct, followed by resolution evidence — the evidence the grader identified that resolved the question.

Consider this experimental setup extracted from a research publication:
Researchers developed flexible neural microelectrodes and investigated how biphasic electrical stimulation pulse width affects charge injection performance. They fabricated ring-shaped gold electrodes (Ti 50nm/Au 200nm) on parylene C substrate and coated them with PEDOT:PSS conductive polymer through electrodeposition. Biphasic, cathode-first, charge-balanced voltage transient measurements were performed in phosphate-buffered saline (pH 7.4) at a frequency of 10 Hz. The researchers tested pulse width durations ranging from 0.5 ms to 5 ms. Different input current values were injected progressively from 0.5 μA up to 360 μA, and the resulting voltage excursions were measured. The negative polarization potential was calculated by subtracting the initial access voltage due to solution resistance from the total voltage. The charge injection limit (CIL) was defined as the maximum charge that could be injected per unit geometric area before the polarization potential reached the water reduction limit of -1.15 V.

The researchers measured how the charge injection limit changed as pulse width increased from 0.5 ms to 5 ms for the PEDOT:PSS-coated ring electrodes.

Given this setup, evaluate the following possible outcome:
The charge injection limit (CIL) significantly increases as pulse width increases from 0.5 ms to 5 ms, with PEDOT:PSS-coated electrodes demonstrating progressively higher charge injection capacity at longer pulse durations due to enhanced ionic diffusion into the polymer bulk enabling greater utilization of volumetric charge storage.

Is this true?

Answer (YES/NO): NO